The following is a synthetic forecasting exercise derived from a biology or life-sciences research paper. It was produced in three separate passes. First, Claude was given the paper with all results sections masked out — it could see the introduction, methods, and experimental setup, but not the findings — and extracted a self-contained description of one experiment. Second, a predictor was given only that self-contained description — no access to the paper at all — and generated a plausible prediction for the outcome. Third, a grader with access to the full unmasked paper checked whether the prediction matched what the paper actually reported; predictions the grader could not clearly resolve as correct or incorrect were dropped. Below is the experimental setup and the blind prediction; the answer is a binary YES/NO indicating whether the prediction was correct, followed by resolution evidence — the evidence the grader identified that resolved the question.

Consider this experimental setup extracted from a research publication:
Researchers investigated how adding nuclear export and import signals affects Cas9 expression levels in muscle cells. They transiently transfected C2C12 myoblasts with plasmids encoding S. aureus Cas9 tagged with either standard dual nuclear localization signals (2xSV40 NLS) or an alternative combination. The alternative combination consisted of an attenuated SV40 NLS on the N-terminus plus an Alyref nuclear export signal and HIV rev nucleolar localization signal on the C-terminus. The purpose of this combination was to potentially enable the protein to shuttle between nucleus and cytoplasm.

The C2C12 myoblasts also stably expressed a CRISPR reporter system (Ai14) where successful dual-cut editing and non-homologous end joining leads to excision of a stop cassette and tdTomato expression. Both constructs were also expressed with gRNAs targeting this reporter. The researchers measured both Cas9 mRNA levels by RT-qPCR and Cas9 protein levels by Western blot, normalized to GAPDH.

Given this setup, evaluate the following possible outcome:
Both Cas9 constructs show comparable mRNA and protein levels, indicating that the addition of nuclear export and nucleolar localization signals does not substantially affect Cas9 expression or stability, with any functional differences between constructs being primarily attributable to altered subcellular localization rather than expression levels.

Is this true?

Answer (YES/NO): NO